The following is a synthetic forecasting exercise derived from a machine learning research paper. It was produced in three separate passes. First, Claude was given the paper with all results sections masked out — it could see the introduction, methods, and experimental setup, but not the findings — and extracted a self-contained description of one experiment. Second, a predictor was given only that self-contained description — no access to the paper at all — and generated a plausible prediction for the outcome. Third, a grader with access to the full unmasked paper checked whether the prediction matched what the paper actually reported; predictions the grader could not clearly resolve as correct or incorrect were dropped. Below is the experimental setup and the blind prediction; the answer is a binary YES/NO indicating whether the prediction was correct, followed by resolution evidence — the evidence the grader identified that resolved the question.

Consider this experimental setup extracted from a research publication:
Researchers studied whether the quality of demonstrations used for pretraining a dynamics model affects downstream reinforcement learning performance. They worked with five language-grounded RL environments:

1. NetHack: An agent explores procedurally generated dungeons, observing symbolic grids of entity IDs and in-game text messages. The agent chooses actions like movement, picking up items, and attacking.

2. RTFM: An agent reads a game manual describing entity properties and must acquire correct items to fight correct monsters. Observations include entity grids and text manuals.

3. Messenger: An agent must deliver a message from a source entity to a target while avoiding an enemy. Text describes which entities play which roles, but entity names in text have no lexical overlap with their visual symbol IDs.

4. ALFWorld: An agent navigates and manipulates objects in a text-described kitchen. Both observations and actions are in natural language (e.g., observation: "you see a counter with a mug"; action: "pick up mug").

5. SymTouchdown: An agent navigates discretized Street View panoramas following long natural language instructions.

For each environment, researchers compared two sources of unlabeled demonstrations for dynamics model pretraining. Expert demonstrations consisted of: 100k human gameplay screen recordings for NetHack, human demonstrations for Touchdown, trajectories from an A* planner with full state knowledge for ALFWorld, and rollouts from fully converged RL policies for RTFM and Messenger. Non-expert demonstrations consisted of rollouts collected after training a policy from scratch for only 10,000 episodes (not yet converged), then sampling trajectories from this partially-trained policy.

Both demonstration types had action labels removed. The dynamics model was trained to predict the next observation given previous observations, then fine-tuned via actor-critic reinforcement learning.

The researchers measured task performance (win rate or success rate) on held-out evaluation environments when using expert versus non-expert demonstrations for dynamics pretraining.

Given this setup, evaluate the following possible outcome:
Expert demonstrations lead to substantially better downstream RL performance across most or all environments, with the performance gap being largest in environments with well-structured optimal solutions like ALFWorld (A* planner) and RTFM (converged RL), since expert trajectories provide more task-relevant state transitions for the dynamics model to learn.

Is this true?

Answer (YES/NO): NO